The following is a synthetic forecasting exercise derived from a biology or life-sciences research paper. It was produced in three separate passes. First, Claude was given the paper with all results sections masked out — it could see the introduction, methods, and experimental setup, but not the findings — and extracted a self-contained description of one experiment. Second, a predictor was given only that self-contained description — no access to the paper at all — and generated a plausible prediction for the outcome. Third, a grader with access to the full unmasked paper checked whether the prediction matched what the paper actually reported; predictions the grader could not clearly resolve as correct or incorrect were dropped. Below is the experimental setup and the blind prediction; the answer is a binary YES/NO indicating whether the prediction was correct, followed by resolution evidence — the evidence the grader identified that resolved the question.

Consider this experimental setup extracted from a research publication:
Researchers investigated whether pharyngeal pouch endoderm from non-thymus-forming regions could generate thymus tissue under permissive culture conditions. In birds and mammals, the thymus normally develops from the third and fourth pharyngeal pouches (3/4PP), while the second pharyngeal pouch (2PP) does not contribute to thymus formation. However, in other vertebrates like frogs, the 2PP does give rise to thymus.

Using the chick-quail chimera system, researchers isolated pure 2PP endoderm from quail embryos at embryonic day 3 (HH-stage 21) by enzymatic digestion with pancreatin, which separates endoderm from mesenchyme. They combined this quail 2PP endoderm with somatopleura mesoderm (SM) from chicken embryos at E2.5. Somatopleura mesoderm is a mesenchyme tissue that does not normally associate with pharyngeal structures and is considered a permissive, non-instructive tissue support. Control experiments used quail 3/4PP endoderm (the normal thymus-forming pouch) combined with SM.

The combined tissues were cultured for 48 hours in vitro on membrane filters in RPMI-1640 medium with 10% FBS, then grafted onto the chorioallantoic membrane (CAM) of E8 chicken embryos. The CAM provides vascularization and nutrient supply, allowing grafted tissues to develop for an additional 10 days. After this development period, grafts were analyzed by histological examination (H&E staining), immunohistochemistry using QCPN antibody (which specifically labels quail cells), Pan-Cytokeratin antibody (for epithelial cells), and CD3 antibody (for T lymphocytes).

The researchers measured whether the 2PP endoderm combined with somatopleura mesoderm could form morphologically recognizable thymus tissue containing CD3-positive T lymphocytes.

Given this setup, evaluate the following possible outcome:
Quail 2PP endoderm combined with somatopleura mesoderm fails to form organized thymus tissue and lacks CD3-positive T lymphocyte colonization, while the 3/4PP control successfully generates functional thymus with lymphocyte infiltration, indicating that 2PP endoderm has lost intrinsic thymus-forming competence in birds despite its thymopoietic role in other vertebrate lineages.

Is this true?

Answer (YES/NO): NO